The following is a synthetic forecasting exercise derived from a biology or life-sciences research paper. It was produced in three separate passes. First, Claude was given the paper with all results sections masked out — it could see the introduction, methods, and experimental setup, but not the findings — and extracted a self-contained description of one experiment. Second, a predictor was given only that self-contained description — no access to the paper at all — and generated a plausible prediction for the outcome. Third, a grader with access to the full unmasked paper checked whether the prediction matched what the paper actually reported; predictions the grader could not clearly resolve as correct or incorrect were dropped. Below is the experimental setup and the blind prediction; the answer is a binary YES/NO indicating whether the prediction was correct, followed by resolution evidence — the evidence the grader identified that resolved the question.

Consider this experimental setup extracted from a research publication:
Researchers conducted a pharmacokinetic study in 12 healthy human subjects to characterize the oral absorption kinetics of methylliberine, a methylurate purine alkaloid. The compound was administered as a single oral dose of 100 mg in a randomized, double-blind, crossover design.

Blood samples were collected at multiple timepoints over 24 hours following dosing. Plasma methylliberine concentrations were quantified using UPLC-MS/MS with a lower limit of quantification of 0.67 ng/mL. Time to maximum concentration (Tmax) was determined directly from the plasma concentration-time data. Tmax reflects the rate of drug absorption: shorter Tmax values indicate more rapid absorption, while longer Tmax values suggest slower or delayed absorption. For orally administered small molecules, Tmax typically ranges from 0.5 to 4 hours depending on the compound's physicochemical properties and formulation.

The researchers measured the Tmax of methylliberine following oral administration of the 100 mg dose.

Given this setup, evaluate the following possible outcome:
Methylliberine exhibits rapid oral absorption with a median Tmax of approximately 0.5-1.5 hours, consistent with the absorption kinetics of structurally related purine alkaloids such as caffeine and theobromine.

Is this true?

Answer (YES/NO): YES